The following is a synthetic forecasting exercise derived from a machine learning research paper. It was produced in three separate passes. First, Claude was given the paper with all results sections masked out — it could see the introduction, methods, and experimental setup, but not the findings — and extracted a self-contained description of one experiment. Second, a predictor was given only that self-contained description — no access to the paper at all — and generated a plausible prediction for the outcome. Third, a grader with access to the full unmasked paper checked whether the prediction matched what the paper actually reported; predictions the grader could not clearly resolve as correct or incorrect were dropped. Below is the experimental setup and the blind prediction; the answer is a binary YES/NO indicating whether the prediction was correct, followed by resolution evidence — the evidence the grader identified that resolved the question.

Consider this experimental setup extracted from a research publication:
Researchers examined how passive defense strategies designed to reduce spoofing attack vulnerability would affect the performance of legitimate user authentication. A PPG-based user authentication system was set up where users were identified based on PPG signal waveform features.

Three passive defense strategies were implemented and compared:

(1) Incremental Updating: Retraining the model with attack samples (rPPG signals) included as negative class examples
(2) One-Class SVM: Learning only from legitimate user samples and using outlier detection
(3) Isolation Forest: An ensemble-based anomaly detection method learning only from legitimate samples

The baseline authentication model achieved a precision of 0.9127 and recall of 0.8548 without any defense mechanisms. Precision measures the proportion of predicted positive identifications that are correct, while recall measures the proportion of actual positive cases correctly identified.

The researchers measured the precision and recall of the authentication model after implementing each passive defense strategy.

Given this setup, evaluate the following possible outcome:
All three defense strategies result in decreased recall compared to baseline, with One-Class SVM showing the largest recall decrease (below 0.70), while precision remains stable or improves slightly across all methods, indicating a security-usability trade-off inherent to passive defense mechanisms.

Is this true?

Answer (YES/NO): NO